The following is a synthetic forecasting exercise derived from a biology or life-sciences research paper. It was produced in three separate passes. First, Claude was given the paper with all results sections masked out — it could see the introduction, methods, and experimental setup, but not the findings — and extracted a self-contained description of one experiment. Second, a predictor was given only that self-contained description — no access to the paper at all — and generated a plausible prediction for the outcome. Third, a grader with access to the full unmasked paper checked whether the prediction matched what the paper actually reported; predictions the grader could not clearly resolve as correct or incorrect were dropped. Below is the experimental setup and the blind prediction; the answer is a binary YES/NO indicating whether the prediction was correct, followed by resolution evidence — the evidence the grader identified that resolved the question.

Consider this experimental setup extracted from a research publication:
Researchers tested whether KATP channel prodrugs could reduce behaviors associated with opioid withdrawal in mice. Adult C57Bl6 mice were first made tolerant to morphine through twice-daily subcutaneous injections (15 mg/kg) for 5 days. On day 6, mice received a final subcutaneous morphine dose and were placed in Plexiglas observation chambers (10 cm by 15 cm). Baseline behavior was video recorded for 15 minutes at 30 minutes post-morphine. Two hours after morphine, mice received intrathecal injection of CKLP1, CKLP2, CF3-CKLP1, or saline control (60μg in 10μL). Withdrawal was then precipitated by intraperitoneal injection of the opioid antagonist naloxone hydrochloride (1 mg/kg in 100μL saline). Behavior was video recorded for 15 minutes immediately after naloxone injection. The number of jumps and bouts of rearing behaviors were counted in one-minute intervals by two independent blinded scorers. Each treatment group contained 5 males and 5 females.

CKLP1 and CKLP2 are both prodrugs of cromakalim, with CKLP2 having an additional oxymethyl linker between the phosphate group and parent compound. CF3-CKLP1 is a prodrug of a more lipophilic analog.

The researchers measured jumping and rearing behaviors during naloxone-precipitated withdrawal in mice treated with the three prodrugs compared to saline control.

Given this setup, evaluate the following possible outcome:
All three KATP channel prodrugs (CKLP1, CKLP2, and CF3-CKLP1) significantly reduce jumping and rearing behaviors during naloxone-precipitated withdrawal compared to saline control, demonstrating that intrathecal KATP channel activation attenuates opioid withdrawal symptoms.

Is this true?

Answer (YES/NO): NO